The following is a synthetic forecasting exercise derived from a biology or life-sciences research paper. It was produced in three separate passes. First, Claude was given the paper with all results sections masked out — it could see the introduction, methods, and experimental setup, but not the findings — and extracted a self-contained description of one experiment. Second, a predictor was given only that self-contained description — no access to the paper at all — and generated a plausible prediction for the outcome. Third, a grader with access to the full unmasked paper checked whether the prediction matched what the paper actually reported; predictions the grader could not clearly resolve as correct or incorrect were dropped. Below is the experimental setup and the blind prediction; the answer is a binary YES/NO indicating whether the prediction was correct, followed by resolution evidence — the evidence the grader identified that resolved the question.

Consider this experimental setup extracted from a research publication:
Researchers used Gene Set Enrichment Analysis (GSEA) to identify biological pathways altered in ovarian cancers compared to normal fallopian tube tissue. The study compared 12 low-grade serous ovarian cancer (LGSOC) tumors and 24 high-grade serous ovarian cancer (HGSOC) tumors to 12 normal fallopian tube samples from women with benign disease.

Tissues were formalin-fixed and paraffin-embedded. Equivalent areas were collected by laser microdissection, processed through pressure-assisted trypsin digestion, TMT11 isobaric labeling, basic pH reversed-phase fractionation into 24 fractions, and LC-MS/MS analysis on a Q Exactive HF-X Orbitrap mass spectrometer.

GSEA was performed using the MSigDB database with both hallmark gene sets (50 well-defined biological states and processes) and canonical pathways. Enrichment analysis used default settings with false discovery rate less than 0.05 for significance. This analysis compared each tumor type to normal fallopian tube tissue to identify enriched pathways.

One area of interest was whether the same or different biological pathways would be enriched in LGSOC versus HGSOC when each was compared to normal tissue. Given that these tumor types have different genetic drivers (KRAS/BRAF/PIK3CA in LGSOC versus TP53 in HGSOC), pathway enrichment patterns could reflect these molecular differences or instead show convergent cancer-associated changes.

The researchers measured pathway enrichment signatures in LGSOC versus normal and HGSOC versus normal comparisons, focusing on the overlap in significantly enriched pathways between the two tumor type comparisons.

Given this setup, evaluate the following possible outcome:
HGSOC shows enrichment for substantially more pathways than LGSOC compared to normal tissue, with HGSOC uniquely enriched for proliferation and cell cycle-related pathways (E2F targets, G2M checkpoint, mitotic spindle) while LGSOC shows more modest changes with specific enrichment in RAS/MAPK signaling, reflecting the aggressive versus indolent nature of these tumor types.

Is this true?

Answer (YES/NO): NO